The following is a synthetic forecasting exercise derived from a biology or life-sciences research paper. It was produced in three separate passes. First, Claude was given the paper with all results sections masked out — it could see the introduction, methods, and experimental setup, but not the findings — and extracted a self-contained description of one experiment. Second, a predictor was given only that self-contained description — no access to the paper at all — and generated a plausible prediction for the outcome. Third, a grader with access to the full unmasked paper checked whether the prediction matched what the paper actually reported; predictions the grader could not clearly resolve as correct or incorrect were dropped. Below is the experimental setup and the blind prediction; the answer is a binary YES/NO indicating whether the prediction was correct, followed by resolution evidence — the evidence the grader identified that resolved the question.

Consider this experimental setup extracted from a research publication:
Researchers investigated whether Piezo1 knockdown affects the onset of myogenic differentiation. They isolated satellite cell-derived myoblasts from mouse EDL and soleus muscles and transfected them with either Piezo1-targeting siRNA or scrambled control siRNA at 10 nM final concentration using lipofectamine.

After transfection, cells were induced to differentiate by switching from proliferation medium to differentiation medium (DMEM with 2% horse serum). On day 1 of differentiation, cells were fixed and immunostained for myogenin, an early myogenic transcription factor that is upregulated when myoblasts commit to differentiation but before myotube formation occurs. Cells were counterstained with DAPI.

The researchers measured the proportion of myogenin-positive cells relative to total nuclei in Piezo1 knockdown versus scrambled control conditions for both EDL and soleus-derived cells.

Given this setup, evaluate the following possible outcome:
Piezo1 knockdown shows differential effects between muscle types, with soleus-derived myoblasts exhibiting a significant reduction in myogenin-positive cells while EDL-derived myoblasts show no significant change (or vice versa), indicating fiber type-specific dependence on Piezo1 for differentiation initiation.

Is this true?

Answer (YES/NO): NO